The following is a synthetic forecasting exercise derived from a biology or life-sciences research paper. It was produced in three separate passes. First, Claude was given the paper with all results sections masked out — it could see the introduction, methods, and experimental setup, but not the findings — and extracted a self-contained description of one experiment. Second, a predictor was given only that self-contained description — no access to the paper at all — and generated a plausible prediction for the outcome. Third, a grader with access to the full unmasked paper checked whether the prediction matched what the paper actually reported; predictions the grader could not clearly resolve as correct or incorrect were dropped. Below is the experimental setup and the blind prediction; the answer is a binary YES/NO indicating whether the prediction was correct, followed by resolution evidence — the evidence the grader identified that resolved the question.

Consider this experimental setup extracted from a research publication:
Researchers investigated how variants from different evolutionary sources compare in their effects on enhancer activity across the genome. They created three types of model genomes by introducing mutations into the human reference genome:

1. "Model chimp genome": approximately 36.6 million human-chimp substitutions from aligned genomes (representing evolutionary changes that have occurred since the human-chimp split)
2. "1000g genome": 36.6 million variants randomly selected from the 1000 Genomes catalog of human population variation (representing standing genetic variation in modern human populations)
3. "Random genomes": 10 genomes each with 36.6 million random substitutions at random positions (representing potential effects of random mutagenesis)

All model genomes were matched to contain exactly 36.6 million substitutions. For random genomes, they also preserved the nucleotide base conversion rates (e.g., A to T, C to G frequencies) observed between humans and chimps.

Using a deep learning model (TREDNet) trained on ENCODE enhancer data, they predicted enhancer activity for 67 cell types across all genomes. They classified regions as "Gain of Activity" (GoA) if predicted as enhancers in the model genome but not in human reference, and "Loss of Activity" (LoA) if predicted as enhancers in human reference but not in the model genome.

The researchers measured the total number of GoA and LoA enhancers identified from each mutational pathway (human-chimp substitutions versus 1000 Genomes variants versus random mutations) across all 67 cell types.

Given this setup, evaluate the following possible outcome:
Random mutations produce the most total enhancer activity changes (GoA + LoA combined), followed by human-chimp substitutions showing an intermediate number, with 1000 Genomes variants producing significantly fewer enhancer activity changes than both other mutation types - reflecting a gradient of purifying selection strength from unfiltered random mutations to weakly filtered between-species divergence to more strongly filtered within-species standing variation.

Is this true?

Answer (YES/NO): NO